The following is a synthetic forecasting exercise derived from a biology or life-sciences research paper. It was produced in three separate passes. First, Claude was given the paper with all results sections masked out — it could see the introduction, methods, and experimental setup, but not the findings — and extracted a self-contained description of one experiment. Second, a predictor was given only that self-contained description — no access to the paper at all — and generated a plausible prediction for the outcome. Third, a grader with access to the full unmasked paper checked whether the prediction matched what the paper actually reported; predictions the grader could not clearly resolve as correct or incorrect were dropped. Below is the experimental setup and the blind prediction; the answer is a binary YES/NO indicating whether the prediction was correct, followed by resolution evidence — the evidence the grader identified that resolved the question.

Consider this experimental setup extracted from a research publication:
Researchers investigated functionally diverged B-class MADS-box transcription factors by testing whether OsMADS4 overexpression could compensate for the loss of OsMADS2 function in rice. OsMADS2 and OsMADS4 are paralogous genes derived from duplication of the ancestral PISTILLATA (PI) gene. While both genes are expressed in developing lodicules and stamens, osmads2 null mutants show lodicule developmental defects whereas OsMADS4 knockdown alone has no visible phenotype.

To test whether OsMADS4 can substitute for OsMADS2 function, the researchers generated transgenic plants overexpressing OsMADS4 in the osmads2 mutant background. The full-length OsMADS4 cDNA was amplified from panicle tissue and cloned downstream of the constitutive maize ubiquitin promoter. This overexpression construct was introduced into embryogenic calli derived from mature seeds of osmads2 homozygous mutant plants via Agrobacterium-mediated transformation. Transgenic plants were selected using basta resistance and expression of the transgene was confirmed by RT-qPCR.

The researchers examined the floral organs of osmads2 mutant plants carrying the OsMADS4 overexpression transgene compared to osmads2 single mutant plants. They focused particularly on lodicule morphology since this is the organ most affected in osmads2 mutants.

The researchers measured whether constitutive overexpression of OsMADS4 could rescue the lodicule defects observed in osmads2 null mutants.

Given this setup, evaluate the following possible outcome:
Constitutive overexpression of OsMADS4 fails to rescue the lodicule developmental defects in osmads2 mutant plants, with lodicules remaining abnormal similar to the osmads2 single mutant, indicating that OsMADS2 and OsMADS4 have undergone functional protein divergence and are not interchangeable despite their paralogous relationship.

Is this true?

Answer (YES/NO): NO